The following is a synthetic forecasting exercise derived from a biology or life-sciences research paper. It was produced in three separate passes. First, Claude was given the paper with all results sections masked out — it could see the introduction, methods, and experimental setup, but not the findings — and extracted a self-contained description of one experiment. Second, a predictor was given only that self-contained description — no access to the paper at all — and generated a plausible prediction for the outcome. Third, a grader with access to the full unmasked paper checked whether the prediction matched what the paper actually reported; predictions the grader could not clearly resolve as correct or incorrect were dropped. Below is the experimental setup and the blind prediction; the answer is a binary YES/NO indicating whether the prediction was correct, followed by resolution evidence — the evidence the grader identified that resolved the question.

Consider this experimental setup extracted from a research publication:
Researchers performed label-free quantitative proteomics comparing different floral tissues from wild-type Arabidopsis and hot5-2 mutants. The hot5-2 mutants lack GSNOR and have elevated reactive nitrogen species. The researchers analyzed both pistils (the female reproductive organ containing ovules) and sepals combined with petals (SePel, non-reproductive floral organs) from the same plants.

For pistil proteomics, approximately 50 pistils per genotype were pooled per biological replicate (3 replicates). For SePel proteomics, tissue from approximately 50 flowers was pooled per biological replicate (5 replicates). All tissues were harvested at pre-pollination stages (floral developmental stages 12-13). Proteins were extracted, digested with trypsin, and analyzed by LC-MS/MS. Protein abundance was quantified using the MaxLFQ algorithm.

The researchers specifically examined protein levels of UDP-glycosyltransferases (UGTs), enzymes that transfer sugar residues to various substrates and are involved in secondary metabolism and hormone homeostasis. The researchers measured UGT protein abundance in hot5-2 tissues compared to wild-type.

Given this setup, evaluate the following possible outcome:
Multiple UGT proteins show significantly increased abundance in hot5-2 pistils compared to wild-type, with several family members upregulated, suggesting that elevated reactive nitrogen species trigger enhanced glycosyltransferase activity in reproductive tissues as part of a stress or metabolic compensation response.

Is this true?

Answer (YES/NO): NO